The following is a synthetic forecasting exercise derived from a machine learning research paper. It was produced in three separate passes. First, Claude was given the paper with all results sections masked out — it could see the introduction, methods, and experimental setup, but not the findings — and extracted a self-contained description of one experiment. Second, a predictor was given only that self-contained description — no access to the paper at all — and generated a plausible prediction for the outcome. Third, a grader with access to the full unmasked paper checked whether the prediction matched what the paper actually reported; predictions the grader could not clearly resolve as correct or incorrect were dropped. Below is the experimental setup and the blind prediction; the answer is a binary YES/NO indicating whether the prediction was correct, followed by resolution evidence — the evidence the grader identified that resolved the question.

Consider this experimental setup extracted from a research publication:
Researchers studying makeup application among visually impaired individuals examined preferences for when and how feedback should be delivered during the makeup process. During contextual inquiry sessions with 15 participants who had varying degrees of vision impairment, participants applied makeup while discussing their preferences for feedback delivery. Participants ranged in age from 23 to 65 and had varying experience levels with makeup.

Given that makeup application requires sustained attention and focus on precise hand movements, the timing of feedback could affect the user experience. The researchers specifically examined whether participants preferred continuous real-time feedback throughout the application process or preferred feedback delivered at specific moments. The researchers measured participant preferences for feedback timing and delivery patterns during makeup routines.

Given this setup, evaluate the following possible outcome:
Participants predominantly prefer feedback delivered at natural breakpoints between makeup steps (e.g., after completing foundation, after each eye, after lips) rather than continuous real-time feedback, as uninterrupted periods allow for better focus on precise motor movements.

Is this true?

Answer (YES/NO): NO